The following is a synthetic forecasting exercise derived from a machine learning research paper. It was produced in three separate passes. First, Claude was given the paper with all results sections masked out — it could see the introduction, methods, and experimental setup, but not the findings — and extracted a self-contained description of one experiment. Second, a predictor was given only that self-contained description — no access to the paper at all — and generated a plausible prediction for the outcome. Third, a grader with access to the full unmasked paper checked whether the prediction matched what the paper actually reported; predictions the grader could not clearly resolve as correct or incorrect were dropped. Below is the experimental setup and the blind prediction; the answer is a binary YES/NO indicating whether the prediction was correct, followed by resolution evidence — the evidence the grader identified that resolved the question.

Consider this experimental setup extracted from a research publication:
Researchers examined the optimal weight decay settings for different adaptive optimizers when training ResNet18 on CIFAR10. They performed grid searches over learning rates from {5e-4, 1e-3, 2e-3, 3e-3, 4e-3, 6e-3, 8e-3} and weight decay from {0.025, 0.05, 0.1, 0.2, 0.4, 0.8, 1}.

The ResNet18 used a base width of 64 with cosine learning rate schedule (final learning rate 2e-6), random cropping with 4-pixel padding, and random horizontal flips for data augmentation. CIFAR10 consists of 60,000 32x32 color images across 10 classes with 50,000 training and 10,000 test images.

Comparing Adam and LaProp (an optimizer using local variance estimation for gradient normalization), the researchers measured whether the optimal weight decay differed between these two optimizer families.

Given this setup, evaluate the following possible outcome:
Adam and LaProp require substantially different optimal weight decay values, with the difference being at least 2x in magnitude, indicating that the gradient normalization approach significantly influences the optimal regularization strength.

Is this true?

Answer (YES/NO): YES